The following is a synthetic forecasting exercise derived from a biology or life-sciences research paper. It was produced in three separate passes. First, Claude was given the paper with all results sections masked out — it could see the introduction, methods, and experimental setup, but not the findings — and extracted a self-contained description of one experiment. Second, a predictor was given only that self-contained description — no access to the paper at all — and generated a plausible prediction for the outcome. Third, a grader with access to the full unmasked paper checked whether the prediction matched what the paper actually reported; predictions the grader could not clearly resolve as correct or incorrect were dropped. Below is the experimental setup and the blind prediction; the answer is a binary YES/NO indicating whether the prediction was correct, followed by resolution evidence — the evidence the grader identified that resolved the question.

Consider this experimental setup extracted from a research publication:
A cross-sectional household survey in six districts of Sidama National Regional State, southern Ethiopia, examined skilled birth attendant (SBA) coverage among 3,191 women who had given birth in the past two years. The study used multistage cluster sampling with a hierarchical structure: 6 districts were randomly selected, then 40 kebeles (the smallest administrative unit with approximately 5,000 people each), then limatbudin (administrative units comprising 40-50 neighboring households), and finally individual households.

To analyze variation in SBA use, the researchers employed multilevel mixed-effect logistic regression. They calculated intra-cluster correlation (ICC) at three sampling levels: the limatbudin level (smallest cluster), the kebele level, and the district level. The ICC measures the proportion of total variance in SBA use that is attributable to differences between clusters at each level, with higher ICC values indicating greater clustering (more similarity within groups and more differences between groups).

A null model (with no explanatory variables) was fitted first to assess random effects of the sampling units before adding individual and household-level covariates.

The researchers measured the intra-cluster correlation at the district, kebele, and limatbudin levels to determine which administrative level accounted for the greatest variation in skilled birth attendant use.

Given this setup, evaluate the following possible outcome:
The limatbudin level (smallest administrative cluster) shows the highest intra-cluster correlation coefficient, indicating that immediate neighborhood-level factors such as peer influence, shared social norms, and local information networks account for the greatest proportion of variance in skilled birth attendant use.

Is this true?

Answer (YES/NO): NO